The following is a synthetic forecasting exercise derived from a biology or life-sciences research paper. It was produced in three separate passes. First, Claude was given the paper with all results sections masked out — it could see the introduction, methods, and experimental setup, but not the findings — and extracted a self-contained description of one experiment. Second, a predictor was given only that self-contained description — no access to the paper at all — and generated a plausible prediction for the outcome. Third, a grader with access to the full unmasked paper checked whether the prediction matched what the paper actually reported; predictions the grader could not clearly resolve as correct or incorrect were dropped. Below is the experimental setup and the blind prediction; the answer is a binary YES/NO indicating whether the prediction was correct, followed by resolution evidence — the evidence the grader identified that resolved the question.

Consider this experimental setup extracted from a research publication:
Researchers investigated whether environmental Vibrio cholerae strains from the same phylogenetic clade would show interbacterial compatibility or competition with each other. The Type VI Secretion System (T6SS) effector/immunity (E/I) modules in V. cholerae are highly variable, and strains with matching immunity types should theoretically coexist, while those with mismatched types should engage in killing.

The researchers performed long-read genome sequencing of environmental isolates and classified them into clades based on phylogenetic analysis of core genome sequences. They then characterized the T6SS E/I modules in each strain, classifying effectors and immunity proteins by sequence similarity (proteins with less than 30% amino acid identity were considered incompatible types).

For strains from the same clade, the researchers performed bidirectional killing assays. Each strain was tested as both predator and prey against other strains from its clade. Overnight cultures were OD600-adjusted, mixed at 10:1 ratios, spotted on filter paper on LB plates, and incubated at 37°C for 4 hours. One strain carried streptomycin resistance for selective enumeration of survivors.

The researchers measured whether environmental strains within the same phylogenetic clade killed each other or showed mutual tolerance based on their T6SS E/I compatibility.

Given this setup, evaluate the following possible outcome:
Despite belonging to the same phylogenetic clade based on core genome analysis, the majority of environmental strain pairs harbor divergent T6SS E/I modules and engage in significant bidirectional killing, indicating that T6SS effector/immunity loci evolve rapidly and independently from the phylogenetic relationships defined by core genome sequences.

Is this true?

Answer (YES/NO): NO